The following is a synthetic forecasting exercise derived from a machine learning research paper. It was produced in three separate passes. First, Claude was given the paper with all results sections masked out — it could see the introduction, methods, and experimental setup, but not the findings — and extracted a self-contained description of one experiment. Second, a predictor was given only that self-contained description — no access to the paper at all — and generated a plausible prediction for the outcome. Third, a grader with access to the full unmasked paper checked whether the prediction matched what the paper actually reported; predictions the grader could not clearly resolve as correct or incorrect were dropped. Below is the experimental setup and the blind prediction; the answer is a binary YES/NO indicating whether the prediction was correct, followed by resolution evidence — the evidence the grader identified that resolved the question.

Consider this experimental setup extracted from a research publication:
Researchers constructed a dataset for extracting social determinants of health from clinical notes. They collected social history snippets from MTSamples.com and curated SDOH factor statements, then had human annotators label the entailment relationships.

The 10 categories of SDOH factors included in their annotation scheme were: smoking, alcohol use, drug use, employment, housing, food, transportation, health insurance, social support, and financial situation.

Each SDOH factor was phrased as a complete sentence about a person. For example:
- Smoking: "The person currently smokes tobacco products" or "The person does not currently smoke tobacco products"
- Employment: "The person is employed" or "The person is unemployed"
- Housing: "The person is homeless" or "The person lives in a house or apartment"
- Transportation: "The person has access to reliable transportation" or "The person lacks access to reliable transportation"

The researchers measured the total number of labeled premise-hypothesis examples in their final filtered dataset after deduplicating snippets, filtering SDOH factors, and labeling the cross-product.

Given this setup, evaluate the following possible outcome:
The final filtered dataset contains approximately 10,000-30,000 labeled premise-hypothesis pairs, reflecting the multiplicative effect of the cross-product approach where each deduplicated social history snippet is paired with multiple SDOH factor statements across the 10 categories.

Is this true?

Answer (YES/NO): YES